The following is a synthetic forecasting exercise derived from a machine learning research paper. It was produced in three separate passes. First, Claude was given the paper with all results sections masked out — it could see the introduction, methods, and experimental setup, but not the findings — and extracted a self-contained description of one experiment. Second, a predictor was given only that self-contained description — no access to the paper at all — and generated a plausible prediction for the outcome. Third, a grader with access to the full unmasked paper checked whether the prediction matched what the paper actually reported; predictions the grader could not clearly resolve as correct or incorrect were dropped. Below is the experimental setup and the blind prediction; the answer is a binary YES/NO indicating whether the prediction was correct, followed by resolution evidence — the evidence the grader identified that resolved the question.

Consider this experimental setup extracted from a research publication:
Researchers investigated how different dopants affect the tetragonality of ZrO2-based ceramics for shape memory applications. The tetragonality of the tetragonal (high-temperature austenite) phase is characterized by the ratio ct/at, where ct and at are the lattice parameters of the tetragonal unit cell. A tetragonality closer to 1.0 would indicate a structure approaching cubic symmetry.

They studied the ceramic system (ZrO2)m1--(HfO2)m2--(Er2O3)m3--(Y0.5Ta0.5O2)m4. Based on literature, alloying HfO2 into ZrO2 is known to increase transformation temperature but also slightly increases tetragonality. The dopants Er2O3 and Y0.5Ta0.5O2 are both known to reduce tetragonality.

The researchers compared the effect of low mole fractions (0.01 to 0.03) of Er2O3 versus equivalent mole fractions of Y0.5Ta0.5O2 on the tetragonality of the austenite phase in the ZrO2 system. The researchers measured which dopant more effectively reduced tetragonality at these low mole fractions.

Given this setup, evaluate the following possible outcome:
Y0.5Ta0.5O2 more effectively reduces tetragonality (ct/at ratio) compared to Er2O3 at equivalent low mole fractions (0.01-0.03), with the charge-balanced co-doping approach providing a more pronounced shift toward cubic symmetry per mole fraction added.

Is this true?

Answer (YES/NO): NO